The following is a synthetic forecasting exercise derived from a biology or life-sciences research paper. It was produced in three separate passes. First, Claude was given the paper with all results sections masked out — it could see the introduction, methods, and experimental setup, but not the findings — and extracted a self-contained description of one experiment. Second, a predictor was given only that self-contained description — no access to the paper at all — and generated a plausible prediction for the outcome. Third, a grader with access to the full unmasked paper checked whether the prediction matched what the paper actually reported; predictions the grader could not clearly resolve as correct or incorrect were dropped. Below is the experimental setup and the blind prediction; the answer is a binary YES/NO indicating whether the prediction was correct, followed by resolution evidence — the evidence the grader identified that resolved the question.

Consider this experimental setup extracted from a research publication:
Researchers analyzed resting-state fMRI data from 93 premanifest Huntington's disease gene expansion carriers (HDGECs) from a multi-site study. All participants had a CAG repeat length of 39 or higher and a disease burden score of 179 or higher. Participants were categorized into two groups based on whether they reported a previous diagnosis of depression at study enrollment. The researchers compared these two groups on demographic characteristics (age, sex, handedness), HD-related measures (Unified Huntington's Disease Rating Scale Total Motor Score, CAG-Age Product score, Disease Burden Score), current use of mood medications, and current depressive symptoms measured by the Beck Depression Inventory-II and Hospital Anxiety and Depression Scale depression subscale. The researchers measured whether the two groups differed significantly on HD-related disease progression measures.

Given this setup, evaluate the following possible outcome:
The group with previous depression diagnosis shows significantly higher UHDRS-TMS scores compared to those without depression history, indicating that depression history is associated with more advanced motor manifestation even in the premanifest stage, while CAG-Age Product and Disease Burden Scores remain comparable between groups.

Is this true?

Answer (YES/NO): NO